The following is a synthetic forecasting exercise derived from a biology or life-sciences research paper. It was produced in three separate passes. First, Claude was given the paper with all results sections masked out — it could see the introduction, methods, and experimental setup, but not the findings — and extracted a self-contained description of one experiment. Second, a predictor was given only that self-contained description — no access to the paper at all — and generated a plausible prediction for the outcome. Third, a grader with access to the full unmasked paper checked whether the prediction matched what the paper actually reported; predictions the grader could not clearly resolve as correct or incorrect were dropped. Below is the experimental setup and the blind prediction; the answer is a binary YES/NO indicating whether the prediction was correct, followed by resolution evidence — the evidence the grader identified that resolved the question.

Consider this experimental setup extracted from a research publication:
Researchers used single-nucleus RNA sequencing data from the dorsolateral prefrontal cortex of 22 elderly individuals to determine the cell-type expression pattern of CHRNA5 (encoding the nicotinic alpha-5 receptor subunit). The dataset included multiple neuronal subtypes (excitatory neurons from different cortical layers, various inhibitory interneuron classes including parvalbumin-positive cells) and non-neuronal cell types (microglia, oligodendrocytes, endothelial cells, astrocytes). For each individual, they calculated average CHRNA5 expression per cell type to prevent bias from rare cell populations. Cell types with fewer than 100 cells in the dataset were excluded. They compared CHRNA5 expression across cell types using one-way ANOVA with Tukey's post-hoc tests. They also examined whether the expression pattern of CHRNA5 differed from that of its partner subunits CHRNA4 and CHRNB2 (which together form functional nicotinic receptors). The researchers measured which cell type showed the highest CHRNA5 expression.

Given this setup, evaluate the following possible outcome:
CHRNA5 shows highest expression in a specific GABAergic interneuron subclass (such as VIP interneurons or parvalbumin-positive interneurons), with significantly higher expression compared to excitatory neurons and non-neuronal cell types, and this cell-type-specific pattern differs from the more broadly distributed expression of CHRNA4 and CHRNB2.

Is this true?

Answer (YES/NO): YES